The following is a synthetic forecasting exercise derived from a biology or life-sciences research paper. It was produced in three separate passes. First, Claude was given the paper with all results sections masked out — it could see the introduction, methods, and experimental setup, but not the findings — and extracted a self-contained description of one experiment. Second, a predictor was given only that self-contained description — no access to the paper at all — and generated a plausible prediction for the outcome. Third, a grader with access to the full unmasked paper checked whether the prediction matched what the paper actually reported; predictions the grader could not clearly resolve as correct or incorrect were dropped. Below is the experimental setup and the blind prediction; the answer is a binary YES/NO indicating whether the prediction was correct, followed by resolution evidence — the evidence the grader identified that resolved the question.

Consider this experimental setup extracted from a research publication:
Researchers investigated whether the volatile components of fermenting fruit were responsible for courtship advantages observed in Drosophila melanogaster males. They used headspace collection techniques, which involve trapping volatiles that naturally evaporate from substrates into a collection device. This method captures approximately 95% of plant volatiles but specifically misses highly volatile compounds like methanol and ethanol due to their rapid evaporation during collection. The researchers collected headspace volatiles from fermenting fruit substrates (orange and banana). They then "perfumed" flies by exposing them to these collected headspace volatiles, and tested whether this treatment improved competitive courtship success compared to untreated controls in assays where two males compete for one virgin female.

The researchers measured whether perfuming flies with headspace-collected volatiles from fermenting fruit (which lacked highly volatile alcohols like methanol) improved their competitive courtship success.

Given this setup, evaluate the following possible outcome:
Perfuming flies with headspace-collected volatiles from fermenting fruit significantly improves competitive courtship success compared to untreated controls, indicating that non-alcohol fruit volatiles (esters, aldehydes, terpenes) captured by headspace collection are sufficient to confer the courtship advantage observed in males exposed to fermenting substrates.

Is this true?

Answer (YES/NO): NO